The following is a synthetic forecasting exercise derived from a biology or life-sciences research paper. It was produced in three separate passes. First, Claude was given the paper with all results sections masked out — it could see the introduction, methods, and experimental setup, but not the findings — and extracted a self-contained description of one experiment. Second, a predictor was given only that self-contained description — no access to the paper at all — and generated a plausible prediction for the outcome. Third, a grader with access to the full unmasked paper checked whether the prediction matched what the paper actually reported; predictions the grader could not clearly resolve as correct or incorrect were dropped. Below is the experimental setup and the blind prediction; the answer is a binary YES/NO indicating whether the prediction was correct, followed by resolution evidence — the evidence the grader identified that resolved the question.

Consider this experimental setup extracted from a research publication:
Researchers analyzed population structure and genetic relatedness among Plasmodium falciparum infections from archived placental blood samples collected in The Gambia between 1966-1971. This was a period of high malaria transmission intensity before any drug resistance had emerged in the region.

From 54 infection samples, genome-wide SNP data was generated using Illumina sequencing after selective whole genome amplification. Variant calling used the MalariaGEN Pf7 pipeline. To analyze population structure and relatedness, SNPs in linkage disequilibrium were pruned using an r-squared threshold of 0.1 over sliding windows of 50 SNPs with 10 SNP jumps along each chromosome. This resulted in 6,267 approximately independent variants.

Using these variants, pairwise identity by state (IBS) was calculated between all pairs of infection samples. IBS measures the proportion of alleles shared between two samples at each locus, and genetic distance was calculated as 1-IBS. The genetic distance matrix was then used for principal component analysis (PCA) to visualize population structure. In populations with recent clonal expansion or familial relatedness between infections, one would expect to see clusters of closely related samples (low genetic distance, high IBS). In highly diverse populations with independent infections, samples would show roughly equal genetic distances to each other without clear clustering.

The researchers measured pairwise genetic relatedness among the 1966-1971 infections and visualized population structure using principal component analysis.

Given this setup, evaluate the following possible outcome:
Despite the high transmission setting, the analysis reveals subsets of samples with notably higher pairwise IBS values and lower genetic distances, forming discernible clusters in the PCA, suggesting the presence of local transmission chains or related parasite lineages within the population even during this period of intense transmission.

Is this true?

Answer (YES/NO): NO